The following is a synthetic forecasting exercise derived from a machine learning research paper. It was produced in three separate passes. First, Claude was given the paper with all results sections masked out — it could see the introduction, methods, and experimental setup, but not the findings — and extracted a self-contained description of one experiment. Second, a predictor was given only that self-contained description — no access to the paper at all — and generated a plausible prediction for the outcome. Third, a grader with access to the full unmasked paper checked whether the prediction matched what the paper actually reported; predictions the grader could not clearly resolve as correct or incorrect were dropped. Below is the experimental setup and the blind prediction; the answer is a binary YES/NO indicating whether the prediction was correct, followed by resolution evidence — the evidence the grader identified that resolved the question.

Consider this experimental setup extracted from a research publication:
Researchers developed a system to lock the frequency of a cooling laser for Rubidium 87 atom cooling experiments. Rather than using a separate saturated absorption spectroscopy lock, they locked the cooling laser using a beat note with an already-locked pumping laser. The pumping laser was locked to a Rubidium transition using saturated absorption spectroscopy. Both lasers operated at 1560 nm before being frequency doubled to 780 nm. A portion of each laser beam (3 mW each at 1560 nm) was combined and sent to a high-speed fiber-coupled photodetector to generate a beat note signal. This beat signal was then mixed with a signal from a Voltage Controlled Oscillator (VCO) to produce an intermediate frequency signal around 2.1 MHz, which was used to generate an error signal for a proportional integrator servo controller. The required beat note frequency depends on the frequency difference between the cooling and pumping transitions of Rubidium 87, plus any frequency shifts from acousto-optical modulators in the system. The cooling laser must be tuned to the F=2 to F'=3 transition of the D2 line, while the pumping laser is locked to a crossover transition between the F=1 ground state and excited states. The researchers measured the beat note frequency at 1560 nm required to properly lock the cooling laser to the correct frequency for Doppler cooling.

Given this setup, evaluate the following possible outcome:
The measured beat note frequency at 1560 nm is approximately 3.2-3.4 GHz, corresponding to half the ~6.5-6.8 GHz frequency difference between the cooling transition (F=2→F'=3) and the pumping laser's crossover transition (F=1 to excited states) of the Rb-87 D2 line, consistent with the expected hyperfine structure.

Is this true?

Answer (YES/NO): NO